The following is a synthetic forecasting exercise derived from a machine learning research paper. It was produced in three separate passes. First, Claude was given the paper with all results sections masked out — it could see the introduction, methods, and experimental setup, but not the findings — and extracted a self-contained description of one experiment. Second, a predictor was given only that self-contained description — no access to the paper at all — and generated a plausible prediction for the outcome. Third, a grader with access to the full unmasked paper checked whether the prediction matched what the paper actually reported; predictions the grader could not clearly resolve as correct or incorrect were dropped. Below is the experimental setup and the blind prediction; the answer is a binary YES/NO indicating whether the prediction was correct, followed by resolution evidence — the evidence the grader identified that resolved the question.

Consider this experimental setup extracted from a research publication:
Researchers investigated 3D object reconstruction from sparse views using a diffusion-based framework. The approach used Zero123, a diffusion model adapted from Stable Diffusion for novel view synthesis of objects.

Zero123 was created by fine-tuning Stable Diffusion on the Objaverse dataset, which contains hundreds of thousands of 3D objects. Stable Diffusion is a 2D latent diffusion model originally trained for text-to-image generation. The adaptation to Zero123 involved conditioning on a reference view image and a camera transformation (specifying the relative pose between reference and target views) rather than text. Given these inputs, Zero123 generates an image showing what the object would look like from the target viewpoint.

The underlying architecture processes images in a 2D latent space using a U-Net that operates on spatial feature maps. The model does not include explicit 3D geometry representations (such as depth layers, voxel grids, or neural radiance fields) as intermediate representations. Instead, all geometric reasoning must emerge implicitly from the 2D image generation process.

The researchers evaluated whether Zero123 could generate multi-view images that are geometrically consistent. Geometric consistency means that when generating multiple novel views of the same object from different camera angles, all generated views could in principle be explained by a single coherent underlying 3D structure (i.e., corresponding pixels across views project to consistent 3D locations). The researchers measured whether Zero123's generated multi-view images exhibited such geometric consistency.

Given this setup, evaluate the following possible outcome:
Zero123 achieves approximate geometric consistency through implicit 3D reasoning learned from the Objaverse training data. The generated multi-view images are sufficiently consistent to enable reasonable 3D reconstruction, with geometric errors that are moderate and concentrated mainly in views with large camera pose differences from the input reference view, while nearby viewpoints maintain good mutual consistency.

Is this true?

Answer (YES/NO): NO